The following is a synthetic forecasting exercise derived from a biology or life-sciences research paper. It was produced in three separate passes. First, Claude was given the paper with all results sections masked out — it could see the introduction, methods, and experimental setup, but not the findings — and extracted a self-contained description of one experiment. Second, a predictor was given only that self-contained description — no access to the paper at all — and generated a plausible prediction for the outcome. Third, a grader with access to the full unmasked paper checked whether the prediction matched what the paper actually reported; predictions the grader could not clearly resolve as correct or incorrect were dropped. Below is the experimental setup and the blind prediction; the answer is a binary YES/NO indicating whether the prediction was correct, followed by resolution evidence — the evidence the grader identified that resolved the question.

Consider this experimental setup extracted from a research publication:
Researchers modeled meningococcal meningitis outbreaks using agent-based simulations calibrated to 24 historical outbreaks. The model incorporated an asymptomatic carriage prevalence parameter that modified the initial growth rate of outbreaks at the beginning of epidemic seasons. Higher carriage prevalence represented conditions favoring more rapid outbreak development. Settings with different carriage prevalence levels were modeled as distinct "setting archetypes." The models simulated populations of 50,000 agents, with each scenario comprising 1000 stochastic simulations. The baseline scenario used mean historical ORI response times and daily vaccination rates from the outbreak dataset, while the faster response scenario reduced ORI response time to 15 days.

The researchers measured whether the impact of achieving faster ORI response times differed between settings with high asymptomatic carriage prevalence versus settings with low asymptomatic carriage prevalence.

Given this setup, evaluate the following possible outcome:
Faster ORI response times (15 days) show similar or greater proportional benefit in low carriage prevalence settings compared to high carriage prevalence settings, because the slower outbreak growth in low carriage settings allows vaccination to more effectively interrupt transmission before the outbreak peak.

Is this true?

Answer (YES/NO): YES